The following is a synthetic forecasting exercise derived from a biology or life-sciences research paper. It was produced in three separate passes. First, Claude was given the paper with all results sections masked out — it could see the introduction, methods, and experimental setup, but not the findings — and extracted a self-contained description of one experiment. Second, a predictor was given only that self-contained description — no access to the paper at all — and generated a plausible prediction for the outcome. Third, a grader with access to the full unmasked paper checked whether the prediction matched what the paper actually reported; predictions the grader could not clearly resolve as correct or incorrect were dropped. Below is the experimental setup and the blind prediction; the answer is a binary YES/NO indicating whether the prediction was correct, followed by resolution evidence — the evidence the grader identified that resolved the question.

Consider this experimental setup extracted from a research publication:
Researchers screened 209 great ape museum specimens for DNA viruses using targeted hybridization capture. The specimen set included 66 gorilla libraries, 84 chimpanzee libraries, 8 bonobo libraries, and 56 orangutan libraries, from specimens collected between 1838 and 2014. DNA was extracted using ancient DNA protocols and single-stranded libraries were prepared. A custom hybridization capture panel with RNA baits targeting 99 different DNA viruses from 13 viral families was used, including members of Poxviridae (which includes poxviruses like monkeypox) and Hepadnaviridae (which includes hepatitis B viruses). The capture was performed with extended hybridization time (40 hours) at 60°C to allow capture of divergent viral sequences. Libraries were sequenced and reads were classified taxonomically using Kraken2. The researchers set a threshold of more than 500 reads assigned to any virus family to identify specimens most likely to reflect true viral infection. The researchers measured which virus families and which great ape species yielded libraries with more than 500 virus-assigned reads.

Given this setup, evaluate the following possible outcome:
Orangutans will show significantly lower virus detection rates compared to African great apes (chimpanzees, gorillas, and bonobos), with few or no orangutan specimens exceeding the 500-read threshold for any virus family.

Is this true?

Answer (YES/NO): NO